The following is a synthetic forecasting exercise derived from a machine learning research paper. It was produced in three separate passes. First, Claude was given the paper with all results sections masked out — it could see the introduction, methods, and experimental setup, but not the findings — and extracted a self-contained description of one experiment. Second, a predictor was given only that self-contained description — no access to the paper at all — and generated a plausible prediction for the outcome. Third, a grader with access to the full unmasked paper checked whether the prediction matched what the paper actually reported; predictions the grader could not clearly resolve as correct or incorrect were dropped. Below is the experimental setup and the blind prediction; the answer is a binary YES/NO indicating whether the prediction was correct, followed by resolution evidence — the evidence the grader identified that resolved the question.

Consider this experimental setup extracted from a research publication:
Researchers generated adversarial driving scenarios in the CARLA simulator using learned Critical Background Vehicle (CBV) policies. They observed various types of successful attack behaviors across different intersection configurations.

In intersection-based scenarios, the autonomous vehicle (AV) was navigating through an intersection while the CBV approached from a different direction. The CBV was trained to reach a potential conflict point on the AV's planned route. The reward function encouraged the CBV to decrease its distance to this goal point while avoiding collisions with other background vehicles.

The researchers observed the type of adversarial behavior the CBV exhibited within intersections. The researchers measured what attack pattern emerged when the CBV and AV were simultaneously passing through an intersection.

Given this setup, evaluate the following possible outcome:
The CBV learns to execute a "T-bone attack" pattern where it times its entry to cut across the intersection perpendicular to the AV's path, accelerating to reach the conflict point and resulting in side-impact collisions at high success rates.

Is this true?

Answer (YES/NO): NO